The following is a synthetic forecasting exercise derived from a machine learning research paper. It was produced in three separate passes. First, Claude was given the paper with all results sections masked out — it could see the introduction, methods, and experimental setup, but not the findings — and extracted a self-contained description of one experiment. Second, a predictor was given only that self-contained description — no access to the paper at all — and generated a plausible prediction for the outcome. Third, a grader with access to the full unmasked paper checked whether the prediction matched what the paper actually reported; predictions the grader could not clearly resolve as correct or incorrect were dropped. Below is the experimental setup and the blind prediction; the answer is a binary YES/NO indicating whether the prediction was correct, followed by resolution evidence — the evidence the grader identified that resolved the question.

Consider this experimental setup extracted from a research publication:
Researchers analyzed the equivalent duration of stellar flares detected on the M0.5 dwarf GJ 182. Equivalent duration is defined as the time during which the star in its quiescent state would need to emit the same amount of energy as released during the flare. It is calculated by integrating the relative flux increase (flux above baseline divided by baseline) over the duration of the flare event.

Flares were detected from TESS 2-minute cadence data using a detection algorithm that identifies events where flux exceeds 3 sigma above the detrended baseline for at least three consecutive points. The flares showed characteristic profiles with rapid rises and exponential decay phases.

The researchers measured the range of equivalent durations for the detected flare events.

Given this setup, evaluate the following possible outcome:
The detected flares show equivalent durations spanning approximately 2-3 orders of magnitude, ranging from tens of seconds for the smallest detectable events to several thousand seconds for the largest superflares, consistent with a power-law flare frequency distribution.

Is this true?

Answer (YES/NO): NO